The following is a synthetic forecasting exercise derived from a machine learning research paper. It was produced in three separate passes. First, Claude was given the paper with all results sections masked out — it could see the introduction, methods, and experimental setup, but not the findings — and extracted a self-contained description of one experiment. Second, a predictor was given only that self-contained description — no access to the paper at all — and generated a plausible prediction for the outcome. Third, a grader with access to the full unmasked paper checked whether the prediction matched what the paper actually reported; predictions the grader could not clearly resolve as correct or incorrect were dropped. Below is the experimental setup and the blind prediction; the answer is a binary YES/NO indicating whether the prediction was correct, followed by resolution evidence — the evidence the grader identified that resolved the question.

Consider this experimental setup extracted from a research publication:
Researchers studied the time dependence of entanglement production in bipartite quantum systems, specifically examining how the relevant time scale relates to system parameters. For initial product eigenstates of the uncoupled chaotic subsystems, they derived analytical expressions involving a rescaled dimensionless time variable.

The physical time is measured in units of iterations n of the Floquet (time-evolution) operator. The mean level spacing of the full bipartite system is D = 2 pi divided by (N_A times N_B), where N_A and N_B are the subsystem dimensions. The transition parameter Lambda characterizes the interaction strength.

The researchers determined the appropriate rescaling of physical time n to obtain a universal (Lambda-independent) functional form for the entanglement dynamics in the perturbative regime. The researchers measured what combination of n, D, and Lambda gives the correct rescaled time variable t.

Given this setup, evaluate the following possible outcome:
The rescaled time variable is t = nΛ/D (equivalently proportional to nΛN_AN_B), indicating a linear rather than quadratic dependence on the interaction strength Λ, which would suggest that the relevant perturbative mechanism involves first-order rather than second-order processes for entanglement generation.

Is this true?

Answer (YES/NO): NO